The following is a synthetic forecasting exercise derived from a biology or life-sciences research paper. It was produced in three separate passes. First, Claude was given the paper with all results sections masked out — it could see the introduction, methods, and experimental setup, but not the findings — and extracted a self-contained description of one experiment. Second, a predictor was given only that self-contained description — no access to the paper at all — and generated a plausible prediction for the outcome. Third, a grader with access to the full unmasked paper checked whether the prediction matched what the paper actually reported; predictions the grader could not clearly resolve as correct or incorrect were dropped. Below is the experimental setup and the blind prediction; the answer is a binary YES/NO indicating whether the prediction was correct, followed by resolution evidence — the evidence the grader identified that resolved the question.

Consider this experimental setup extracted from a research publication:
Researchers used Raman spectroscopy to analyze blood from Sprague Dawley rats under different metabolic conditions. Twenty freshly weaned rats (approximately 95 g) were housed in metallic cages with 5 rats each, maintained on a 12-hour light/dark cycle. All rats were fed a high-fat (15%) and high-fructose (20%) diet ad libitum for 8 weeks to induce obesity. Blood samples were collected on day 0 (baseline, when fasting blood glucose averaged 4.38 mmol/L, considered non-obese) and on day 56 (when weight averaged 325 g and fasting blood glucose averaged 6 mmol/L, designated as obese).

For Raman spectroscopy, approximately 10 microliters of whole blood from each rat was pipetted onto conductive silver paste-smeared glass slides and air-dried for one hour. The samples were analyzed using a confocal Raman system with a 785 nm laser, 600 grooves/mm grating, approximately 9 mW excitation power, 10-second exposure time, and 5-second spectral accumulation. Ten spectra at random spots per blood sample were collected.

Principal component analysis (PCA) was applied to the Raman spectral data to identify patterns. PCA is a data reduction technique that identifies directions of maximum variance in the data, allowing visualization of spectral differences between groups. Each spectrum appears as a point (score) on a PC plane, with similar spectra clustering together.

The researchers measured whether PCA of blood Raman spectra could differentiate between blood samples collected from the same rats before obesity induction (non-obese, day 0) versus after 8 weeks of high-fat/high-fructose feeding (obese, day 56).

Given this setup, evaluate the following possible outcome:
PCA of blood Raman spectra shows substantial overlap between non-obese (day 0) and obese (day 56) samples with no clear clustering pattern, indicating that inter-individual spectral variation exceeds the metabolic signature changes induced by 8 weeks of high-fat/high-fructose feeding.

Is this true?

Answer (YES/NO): NO